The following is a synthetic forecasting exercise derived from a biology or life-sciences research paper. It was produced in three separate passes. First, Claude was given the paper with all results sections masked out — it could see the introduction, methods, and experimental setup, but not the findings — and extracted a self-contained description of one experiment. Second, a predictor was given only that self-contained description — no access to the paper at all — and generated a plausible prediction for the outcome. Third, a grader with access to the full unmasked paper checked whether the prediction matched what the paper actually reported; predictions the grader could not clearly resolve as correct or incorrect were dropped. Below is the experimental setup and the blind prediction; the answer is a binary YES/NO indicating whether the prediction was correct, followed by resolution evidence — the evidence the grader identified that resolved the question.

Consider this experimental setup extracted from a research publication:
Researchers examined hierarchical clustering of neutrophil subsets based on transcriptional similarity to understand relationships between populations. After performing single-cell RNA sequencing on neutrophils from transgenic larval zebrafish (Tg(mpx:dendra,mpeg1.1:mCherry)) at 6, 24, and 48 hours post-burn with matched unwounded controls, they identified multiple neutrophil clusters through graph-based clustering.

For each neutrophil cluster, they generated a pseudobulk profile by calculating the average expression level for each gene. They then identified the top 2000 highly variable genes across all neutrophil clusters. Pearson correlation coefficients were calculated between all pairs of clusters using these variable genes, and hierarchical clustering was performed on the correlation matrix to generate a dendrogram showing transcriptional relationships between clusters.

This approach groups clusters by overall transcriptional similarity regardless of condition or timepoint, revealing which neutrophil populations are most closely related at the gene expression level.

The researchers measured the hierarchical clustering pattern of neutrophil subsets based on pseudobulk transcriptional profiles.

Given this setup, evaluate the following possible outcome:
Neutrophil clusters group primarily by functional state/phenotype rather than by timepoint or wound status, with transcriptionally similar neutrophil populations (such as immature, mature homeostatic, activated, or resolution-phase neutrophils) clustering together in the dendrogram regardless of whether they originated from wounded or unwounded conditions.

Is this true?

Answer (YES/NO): NO